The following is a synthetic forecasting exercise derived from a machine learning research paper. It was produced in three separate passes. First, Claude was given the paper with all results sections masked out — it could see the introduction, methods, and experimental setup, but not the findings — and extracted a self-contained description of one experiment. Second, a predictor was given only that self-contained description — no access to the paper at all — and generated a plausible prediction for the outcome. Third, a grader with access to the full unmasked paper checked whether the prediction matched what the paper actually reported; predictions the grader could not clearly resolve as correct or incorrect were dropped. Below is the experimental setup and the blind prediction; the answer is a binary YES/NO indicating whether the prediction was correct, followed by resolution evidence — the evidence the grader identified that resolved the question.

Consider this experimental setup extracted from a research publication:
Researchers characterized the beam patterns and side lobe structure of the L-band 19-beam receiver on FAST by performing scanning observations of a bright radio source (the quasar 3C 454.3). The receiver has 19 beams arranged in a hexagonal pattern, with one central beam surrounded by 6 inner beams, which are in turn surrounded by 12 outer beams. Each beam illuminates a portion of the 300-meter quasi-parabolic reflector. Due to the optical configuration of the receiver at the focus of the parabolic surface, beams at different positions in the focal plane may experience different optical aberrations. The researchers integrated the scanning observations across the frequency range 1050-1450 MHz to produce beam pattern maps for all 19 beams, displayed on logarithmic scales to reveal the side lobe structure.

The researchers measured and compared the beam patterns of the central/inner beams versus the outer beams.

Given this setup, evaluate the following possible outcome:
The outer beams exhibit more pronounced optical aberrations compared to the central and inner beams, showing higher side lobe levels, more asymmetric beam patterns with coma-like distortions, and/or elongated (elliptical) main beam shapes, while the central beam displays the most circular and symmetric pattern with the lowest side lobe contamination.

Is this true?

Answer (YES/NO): YES